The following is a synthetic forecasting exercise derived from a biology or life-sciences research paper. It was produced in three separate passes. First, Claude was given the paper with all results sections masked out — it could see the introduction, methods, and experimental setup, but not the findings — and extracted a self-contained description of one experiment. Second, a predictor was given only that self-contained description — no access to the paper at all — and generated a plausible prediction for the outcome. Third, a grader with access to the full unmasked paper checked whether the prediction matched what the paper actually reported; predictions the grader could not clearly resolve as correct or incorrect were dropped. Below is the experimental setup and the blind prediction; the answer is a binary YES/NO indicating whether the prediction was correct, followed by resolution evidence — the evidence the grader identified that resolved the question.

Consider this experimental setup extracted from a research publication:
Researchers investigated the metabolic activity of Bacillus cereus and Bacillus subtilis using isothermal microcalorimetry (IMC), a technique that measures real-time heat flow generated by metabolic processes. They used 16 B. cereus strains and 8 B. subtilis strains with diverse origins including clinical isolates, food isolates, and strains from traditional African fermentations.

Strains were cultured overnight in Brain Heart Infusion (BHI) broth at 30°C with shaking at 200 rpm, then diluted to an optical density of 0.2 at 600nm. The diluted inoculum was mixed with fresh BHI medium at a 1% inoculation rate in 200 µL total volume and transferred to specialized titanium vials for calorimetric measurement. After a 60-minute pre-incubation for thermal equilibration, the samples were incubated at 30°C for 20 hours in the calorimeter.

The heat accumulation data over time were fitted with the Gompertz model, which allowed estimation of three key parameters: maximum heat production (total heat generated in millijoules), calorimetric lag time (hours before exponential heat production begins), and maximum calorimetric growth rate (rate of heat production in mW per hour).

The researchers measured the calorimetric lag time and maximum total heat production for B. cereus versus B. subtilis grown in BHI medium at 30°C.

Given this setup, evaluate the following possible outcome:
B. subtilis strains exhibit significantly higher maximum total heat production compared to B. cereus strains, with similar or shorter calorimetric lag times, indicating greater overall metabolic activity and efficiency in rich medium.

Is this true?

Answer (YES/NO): NO